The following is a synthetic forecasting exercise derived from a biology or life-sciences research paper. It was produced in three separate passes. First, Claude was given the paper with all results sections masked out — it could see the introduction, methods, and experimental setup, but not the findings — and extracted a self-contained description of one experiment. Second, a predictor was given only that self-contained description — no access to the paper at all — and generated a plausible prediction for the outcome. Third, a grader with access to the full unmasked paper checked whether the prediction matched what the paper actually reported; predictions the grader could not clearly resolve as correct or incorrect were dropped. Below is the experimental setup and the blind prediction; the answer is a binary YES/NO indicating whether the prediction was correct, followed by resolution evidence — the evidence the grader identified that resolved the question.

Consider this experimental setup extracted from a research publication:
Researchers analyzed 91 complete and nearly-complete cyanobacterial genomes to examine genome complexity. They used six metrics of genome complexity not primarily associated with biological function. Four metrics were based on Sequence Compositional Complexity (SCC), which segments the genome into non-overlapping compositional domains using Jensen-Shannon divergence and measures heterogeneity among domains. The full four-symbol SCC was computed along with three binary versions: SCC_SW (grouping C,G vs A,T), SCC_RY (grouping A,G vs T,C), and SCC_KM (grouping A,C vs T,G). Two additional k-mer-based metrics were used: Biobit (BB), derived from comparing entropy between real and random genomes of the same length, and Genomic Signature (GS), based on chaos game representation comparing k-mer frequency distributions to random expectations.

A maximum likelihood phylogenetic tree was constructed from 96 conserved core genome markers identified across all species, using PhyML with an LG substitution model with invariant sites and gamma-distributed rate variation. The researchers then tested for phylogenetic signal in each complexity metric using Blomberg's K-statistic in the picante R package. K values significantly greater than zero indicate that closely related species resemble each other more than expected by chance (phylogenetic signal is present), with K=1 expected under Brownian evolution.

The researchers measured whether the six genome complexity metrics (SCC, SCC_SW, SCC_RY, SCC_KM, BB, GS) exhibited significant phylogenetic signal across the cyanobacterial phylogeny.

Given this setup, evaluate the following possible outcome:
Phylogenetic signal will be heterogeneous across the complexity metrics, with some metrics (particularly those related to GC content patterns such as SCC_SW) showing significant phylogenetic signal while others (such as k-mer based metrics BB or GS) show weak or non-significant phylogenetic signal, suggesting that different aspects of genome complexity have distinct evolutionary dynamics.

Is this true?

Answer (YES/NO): NO